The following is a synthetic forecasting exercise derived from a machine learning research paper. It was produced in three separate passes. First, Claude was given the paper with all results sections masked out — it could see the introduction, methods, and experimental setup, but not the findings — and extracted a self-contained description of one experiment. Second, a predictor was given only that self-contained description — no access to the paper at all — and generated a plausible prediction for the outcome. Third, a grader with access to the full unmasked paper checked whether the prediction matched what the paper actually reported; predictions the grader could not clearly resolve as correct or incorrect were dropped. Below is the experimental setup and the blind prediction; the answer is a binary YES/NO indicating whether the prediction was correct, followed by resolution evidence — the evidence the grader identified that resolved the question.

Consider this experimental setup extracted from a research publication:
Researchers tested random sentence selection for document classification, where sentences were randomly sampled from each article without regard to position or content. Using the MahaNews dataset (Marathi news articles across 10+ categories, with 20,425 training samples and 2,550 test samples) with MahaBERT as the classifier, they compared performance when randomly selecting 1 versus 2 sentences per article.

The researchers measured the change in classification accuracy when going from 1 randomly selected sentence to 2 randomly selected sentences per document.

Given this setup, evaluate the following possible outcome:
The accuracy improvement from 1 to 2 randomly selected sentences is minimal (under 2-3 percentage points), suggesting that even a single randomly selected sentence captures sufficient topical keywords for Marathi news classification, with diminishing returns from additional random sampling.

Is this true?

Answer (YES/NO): NO